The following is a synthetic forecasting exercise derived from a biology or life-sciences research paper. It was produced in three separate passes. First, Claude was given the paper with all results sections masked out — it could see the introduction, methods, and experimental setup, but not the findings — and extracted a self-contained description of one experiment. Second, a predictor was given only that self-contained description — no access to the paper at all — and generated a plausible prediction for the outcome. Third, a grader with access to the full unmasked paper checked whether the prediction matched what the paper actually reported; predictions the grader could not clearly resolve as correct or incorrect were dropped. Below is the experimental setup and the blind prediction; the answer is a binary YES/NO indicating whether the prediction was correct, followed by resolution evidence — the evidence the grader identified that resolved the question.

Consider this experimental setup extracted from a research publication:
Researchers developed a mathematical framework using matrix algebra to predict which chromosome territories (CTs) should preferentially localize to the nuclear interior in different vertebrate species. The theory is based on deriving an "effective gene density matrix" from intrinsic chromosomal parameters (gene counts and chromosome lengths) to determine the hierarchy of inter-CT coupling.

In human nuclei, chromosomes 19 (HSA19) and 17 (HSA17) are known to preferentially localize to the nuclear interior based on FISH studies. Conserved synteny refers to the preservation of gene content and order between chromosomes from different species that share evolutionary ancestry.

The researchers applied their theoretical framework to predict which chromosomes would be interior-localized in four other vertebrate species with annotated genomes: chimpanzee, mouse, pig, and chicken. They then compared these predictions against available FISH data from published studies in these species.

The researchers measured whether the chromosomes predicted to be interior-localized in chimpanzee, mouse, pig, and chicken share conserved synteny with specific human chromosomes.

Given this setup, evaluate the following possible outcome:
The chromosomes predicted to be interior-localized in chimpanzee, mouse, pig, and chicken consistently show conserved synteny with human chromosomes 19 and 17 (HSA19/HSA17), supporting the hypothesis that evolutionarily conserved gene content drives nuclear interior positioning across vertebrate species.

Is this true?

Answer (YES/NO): YES